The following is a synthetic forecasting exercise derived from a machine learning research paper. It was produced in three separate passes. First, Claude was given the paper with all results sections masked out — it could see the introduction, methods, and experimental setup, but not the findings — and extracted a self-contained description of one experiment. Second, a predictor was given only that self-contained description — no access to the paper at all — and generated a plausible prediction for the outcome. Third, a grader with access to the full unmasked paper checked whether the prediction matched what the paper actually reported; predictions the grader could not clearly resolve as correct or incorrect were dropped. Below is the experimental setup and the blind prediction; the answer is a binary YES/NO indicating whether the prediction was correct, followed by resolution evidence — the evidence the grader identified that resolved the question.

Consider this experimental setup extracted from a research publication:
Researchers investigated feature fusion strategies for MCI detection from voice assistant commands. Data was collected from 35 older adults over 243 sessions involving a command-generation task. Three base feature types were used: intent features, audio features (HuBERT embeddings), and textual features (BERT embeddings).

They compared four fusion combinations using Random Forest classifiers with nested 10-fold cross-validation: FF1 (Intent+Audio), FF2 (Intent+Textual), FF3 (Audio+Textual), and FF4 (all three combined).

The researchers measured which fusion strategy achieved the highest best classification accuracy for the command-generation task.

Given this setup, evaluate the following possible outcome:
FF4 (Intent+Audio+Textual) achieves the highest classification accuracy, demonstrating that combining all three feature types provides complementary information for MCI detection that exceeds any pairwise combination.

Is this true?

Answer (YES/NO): NO